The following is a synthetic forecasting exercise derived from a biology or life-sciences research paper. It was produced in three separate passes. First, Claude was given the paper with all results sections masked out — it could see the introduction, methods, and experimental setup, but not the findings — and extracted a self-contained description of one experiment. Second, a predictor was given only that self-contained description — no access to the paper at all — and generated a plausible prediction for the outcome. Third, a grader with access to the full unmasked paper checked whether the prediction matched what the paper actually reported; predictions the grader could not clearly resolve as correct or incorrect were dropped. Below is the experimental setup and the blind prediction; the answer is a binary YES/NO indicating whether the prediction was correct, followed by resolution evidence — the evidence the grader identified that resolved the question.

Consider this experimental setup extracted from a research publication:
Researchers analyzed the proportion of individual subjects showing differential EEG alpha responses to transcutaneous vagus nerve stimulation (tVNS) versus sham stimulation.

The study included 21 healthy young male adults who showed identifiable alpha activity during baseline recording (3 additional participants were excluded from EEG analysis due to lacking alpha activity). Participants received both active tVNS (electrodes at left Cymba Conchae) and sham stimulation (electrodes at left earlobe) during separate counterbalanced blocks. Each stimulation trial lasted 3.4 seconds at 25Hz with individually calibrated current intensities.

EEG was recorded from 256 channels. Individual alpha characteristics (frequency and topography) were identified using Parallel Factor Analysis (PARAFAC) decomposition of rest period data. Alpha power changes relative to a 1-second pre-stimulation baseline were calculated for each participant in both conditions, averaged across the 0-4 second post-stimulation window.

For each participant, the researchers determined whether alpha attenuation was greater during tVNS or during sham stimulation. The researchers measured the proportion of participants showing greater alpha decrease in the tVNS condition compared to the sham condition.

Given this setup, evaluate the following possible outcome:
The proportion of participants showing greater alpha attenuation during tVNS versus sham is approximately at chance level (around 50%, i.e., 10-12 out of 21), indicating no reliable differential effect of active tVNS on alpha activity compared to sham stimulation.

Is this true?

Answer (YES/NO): NO